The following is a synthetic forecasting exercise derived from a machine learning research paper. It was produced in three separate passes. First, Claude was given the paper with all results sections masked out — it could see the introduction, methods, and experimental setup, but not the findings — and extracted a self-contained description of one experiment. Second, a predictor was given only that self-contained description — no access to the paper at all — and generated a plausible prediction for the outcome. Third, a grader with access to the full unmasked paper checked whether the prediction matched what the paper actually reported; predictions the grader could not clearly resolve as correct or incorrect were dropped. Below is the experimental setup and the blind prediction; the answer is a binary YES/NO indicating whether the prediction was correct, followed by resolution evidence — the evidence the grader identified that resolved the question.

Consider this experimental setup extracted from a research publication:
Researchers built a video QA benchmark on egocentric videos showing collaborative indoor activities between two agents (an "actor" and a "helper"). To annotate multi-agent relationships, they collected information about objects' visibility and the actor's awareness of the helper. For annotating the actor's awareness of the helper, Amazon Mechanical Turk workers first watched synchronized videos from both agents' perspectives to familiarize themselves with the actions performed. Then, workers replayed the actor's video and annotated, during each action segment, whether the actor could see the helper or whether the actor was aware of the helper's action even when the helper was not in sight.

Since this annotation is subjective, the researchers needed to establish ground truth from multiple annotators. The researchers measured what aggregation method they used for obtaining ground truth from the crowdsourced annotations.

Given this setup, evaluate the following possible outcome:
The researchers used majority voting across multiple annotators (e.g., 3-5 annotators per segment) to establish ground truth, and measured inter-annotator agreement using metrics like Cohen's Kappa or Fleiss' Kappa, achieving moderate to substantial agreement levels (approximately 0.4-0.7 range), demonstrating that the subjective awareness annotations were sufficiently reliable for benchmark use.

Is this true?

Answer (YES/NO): NO